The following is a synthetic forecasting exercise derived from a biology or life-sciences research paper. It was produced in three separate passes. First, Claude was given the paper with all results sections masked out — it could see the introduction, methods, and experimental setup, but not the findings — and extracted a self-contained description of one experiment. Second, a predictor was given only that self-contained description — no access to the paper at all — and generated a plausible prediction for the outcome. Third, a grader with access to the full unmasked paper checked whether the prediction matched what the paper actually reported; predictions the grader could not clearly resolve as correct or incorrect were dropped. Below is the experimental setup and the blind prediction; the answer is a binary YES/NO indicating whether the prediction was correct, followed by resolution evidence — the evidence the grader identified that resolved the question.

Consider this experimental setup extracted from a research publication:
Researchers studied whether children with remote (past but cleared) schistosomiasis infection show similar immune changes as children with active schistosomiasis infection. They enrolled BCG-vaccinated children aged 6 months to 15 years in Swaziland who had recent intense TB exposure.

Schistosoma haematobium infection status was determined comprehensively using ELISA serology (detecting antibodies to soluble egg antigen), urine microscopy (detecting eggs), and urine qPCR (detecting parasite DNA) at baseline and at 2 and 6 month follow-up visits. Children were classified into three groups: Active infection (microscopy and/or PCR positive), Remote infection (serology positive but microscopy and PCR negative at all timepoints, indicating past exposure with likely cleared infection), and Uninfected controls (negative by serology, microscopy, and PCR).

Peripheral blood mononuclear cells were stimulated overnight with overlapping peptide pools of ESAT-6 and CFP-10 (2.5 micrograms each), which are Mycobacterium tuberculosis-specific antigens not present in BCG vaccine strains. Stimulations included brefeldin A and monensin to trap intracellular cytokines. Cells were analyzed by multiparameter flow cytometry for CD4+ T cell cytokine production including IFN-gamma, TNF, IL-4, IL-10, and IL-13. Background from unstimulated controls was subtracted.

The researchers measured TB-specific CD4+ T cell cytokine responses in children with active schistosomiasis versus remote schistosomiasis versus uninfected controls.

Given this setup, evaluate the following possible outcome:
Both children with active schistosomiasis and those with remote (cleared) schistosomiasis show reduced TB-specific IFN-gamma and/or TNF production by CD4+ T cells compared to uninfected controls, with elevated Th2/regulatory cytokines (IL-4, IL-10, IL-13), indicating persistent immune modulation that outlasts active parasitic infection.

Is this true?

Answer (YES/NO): YES